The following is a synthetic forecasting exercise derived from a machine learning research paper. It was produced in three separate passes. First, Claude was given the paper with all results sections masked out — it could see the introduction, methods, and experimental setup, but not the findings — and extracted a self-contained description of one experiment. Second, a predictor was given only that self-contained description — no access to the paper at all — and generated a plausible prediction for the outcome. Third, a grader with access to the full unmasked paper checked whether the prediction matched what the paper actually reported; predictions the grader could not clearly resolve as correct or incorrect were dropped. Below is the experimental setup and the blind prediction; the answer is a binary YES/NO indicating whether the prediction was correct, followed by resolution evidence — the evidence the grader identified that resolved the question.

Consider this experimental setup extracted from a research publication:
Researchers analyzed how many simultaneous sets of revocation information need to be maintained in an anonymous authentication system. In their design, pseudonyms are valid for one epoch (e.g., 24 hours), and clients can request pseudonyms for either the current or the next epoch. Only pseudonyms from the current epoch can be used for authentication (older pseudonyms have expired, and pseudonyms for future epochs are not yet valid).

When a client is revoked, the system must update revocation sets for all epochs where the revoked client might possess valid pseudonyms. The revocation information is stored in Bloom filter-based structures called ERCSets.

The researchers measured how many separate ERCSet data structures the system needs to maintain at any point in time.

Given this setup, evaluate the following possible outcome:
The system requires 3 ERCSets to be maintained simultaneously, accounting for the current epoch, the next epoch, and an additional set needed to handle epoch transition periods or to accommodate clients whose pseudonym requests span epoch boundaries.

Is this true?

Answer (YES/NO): NO